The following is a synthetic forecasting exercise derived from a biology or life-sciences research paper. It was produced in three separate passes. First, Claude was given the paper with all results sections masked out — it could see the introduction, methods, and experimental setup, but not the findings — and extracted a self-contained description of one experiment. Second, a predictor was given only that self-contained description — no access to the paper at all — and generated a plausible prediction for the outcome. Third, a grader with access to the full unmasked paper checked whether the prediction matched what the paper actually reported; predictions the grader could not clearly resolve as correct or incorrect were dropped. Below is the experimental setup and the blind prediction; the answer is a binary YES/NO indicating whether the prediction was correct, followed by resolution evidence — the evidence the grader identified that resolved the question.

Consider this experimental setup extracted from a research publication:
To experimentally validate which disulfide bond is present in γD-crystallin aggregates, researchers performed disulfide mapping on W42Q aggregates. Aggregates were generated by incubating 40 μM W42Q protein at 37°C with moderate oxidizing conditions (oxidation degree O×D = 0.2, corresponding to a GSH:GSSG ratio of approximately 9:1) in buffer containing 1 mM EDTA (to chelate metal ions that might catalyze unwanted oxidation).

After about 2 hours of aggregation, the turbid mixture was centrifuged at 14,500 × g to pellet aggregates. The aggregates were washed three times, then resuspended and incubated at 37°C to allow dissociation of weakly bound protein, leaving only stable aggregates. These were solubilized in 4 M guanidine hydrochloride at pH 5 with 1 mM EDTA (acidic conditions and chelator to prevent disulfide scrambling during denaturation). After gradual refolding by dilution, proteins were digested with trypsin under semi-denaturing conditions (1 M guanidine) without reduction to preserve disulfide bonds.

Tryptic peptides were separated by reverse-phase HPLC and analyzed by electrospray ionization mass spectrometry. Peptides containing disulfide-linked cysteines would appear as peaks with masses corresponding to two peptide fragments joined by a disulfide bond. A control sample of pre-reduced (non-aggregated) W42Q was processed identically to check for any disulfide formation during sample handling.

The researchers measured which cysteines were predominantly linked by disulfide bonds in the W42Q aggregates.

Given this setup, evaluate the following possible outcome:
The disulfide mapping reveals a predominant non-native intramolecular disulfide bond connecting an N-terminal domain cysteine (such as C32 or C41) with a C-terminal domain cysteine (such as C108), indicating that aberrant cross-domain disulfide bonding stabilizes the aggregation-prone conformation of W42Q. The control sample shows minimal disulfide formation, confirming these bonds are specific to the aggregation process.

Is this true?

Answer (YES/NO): NO